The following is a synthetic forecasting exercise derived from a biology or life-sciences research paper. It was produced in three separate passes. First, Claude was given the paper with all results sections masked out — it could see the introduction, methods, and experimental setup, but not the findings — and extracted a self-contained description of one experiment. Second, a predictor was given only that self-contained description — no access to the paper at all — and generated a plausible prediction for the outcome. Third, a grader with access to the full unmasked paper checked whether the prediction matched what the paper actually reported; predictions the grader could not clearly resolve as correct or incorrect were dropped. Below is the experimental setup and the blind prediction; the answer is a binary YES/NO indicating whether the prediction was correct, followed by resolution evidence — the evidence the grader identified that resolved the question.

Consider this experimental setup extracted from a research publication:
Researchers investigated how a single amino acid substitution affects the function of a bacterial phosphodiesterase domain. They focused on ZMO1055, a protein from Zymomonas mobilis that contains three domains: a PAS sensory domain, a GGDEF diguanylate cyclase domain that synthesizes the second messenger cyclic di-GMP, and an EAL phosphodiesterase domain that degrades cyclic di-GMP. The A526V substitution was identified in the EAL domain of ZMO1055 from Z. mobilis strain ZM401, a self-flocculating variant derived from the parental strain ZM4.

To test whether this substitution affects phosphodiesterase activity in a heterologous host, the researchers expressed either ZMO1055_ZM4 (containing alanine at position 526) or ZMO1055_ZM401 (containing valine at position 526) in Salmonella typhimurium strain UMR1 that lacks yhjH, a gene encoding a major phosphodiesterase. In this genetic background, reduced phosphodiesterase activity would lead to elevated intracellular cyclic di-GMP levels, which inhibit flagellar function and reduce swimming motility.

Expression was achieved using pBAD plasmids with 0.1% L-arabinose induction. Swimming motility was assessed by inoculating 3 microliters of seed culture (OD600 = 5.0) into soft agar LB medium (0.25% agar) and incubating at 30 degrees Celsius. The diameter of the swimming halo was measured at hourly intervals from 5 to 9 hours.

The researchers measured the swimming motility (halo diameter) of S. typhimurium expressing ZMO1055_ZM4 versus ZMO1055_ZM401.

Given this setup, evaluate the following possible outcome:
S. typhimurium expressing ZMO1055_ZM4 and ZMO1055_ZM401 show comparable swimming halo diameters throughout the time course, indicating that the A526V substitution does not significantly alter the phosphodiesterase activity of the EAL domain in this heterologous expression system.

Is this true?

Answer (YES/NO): NO